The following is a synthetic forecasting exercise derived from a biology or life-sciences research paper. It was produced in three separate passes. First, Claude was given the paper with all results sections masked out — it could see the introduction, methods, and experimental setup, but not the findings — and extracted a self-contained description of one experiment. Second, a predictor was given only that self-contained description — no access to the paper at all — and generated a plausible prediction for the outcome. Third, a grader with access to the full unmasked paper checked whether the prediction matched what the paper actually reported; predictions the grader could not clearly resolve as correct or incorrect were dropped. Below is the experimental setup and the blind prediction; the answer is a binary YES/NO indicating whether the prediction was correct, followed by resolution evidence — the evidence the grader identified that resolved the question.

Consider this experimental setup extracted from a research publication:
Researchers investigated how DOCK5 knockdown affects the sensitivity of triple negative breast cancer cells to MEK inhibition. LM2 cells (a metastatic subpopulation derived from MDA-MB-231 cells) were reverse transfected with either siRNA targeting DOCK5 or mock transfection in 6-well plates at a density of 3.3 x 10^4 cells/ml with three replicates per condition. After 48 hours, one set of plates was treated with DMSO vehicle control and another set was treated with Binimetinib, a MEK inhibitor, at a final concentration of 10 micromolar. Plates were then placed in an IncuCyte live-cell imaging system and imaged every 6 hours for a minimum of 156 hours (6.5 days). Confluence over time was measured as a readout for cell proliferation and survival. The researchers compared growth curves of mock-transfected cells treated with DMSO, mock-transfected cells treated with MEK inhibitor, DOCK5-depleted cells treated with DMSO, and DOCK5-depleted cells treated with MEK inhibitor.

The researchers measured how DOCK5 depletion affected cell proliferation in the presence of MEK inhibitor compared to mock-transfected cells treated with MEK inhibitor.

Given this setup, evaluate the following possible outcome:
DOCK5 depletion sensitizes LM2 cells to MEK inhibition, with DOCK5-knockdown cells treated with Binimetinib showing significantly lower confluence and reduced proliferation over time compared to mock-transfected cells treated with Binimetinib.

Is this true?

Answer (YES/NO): YES